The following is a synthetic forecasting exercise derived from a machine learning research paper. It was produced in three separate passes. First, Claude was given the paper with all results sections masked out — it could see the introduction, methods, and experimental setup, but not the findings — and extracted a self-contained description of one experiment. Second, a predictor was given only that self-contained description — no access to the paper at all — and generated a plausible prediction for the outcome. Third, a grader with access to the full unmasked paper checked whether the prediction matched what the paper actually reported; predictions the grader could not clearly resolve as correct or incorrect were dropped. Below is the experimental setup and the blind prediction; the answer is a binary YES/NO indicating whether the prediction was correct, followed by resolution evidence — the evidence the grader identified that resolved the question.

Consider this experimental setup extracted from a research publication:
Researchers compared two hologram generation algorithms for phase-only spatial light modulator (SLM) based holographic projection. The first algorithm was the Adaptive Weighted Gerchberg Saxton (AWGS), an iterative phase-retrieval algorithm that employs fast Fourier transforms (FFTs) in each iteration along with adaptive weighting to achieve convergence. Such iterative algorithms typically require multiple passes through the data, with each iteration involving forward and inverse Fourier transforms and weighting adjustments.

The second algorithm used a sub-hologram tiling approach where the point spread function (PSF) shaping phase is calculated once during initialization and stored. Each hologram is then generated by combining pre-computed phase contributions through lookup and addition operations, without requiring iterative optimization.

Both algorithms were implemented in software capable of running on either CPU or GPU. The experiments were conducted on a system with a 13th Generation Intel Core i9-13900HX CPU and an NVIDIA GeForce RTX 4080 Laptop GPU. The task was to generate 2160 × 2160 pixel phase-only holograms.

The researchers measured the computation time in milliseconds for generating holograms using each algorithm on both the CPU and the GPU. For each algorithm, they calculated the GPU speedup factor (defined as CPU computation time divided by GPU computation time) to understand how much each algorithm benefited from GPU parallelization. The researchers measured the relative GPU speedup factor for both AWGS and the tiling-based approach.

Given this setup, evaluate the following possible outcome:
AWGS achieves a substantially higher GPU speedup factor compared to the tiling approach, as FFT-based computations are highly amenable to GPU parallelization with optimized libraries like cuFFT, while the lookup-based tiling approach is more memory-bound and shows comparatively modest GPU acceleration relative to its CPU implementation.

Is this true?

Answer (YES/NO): YES